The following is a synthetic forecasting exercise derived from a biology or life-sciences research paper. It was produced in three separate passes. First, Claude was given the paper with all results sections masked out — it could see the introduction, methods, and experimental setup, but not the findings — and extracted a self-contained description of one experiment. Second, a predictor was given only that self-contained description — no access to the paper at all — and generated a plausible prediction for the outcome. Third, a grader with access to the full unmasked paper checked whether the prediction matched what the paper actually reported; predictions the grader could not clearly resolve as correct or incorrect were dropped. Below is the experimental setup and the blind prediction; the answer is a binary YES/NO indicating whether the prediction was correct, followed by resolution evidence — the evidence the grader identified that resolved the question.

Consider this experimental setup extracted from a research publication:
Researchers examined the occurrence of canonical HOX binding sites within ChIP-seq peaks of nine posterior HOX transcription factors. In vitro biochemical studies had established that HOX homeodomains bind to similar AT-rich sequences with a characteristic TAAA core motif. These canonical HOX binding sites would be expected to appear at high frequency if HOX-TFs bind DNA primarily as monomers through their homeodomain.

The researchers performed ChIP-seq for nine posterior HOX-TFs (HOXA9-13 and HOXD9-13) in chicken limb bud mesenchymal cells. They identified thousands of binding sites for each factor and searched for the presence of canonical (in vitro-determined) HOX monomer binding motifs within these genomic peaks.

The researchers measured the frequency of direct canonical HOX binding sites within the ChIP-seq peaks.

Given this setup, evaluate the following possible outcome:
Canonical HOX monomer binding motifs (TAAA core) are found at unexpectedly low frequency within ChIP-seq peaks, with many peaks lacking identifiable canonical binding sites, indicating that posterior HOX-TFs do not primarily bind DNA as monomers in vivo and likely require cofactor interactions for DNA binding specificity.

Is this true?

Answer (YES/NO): YES